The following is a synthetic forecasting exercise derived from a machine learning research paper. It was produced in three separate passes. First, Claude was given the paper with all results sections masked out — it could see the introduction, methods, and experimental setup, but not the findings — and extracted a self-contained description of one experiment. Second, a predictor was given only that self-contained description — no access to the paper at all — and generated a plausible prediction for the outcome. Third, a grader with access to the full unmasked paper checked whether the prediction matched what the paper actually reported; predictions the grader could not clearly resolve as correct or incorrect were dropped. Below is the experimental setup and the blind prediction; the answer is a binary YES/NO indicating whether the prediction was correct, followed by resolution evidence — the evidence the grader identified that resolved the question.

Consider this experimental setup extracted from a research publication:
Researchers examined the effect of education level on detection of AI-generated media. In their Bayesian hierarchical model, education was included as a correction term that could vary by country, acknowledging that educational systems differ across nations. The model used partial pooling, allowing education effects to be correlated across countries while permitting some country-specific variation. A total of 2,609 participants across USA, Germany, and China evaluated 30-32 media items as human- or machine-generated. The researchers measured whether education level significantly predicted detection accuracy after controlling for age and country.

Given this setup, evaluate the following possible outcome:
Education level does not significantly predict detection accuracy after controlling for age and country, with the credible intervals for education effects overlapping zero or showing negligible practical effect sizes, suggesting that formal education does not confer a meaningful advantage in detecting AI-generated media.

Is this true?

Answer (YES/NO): YES